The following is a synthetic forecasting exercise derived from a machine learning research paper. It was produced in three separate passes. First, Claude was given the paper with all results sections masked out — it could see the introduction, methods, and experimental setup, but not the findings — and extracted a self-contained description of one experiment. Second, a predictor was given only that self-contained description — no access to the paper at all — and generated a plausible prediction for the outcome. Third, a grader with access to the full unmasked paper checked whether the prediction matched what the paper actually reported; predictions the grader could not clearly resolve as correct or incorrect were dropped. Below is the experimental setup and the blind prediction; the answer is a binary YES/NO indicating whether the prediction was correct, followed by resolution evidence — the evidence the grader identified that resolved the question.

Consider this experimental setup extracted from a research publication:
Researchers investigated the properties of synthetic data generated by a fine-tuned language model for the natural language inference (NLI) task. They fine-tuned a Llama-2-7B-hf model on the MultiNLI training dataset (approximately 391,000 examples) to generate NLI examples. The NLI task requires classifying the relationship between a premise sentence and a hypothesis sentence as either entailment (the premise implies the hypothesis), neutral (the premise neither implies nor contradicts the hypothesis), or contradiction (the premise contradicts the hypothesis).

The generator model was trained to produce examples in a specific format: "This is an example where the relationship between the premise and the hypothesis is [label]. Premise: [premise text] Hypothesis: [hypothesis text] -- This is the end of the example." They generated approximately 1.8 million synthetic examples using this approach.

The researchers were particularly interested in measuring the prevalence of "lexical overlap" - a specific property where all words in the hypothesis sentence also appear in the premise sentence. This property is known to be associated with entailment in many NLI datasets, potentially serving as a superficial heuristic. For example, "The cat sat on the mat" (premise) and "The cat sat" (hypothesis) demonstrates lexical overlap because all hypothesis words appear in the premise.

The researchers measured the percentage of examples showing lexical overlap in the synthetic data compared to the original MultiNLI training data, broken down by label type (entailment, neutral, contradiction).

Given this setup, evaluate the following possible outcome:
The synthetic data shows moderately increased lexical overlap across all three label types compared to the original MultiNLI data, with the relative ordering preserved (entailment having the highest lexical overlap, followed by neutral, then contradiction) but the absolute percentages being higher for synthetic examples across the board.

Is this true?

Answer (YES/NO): NO